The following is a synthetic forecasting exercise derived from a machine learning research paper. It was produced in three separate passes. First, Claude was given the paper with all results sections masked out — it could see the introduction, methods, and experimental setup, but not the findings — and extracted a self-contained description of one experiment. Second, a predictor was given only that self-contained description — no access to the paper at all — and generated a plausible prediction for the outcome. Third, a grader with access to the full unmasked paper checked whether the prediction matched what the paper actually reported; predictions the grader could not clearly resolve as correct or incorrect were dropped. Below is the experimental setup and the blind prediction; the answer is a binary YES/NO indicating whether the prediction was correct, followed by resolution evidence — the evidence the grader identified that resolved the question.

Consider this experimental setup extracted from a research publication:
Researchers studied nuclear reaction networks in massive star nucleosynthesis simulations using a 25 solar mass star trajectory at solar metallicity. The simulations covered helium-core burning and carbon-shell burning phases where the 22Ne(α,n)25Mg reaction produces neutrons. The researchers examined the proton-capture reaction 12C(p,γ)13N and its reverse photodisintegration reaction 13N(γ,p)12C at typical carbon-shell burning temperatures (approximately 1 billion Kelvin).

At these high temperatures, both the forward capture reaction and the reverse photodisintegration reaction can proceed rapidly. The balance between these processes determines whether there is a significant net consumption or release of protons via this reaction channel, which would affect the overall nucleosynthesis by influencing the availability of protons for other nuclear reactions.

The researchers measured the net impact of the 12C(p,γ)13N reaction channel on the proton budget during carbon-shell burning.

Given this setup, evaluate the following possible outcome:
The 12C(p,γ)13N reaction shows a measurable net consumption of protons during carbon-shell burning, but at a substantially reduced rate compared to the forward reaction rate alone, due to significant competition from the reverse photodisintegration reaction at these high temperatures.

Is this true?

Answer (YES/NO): NO